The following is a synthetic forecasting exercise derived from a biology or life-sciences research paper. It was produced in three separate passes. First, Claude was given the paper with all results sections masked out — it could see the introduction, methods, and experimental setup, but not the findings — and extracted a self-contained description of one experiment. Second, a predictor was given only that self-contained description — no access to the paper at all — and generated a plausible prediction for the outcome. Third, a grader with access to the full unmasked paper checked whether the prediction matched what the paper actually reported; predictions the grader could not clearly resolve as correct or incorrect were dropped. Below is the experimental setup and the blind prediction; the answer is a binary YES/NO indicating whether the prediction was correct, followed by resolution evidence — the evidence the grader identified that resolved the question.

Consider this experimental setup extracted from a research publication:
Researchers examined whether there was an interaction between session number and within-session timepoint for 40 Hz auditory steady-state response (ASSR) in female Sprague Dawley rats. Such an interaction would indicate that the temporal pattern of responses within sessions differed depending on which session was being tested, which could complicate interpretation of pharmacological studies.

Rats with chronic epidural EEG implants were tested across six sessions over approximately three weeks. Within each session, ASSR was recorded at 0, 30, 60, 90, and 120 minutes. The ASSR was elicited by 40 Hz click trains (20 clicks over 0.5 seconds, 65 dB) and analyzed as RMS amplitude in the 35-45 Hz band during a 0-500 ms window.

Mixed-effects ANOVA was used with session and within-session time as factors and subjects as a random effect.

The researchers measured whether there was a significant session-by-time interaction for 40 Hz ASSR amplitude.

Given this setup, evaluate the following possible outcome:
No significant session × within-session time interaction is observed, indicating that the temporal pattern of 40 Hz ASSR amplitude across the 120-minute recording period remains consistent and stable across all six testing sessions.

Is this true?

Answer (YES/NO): YES